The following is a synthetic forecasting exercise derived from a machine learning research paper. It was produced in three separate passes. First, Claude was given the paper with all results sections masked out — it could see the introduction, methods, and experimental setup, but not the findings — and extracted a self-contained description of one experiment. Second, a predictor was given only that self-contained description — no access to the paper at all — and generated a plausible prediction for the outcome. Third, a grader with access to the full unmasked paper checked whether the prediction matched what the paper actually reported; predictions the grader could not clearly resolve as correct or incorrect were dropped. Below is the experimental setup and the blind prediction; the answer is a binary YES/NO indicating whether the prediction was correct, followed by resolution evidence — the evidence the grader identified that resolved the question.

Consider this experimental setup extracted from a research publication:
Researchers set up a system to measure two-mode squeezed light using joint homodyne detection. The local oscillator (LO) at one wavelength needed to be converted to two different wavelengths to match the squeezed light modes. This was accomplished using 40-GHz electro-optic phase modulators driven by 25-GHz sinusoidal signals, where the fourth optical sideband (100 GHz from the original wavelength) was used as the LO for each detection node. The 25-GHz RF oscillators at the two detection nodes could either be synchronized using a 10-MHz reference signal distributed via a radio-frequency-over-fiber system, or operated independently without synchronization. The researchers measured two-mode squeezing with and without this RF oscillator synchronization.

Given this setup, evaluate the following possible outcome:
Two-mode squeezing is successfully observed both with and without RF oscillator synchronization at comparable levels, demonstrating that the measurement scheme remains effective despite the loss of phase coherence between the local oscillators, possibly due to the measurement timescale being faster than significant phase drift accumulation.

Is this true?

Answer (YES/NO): NO